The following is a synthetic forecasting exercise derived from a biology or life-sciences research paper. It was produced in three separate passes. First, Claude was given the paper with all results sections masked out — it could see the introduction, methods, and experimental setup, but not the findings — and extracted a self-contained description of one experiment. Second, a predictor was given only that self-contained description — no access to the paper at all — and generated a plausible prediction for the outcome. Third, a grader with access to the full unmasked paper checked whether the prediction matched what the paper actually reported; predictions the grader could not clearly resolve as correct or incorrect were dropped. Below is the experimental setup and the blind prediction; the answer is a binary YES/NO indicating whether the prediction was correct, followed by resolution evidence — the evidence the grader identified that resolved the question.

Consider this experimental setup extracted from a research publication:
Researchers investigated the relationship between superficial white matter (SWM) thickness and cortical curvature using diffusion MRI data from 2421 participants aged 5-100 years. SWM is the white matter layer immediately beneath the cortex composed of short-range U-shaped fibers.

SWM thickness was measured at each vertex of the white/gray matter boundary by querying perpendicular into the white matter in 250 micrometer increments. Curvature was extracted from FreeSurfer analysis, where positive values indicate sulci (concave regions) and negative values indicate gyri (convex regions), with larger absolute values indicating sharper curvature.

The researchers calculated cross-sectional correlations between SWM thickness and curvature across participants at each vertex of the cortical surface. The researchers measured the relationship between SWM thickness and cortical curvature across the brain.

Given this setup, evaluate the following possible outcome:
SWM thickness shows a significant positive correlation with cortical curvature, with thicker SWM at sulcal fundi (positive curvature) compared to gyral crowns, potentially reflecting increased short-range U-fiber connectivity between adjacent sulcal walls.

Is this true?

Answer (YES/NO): NO